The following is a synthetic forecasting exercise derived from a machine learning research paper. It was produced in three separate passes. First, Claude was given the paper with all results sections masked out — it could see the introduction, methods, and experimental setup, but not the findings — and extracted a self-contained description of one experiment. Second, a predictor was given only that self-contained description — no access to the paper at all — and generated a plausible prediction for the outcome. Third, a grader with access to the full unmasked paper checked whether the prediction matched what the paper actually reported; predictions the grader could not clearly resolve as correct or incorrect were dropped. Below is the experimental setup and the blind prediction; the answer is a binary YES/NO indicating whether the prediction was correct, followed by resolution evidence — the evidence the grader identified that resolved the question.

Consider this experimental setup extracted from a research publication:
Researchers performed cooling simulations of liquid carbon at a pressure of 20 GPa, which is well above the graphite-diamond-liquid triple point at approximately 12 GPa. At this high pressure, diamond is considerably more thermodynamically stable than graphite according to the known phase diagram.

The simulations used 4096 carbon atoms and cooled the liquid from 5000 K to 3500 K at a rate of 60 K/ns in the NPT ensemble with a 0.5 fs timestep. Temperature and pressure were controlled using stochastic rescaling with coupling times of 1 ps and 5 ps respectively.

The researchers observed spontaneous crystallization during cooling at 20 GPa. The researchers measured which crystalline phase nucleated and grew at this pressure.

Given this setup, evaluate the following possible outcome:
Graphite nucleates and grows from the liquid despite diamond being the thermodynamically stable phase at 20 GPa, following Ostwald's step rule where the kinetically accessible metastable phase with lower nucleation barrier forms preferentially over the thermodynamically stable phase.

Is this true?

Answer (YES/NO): NO